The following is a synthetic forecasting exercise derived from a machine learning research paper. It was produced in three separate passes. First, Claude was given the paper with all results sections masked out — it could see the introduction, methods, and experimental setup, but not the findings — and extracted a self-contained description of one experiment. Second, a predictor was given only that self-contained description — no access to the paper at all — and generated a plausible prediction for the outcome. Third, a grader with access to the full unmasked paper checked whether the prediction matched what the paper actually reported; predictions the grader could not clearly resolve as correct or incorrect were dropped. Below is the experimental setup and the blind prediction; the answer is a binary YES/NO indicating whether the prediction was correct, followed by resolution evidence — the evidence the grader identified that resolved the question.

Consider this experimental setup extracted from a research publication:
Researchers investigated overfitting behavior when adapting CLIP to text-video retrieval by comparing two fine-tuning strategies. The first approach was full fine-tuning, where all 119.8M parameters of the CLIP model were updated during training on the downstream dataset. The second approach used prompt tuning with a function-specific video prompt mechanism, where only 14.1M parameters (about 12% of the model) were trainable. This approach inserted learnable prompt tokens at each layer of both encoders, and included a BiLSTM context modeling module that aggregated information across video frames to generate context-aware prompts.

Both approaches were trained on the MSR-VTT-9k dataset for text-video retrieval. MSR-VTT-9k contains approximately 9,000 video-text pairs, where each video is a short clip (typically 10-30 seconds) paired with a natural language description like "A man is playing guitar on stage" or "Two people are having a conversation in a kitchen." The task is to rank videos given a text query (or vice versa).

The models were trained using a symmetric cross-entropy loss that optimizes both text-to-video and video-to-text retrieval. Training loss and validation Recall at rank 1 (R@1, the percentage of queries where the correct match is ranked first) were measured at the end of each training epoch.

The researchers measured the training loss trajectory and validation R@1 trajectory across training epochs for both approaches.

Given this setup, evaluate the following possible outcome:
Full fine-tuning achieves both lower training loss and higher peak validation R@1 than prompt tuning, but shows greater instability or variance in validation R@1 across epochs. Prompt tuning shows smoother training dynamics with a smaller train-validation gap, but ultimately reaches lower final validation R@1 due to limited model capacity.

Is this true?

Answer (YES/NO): NO